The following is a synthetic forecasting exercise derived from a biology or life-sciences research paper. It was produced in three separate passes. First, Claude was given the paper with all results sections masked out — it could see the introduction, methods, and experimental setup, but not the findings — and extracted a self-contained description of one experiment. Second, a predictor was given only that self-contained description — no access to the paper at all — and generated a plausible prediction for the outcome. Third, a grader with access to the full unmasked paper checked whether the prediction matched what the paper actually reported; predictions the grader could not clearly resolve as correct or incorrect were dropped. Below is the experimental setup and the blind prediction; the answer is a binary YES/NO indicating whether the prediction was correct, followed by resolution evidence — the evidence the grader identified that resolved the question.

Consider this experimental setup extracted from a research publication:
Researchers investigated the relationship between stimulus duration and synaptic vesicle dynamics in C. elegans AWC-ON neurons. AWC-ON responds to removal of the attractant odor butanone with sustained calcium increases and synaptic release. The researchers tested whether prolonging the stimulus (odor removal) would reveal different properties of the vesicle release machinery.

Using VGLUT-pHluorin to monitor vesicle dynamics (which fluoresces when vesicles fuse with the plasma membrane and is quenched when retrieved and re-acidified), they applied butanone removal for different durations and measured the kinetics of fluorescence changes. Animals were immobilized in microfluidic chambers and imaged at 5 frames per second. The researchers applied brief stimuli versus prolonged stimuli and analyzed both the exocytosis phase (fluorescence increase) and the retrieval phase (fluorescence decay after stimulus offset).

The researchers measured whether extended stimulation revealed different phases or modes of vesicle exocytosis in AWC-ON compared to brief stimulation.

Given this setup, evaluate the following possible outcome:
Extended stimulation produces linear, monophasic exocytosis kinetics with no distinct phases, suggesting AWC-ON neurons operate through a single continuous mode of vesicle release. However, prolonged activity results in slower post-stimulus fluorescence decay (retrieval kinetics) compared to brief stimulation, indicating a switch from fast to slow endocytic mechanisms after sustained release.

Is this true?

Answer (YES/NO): NO